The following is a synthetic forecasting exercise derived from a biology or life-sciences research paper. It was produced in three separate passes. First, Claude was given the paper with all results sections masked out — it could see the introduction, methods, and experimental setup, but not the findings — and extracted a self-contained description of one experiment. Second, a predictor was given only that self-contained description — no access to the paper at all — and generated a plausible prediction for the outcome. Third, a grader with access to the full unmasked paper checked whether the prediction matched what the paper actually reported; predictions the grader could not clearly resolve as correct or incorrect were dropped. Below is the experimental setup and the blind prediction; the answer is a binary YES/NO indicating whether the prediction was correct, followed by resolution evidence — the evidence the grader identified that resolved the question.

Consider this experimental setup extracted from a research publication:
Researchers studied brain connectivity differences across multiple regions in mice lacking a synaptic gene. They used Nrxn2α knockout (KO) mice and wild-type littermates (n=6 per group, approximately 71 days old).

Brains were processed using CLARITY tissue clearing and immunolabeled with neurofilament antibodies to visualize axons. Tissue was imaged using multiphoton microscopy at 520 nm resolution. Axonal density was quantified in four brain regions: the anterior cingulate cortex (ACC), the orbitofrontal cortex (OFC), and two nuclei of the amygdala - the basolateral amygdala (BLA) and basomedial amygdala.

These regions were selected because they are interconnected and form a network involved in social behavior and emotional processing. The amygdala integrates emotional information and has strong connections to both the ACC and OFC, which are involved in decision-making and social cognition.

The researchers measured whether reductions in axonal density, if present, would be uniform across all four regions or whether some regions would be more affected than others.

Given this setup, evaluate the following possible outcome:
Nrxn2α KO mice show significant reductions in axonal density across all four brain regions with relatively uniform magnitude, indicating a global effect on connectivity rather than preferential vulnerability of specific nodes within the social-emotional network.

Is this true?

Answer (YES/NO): NO